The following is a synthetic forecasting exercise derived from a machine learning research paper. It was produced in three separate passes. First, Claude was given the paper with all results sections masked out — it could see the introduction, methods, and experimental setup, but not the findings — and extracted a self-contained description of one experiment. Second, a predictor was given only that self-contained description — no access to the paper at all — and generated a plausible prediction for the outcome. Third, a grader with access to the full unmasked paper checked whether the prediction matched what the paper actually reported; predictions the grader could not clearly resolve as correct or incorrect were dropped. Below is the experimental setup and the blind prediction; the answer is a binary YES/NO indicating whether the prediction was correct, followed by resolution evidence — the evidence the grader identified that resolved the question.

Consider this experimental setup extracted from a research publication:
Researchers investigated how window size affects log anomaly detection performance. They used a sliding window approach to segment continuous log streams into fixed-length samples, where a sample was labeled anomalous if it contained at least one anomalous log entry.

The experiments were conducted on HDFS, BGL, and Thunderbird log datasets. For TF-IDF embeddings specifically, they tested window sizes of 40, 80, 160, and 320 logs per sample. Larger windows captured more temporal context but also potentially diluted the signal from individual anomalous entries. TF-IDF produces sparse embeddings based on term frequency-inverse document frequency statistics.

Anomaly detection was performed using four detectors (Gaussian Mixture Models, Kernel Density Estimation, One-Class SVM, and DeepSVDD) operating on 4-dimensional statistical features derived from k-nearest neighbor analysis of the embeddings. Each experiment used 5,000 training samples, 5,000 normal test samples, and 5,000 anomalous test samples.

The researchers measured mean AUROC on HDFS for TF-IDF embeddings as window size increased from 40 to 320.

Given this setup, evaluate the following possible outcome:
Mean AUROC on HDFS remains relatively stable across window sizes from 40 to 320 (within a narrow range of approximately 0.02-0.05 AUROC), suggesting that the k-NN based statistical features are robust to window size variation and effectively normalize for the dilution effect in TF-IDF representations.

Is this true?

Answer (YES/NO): NO